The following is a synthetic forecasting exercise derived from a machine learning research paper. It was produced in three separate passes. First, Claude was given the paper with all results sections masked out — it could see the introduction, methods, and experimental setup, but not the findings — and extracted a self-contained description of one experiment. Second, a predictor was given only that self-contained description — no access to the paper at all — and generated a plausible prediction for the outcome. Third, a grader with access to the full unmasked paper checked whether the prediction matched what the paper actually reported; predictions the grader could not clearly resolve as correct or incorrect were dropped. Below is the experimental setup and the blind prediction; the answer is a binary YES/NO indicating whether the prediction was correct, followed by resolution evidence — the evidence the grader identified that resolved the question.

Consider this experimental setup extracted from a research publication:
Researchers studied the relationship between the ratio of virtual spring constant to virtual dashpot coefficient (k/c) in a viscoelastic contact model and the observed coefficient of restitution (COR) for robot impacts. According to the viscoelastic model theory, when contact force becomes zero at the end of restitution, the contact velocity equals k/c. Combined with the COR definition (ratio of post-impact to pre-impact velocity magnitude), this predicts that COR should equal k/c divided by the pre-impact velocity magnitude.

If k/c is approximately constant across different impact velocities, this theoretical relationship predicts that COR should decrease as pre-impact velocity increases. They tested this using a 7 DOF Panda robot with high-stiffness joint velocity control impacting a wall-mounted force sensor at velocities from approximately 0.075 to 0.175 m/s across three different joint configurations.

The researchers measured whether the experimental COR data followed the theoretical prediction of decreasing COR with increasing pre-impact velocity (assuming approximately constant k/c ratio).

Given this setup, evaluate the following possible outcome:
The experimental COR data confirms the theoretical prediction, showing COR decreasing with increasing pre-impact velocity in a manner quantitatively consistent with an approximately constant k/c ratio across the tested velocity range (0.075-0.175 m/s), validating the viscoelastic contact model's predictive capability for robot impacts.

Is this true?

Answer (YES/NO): NO